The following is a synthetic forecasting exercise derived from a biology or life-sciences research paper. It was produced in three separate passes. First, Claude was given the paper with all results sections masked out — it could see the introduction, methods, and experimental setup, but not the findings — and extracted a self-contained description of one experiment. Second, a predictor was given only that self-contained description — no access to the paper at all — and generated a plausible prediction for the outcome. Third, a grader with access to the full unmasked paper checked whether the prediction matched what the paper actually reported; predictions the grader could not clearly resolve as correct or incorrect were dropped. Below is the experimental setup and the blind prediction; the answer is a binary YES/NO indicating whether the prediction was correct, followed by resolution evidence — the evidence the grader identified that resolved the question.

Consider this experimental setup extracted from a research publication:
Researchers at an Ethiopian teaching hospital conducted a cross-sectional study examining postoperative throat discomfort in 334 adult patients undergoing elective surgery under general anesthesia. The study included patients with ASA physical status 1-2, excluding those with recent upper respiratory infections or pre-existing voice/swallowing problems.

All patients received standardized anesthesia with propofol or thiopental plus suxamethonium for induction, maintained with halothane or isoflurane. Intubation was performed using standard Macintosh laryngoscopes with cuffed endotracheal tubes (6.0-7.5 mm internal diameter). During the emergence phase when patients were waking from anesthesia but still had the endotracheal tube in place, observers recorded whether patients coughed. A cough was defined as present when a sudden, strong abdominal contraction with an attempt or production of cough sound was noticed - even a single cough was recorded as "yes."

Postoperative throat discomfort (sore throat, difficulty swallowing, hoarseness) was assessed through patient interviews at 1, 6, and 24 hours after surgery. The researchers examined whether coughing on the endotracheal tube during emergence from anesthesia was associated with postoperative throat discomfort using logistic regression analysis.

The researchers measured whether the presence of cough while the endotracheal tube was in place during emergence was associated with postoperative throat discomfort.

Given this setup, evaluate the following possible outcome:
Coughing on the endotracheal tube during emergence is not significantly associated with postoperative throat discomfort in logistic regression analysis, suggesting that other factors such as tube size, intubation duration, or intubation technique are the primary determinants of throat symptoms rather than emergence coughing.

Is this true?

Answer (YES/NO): YES